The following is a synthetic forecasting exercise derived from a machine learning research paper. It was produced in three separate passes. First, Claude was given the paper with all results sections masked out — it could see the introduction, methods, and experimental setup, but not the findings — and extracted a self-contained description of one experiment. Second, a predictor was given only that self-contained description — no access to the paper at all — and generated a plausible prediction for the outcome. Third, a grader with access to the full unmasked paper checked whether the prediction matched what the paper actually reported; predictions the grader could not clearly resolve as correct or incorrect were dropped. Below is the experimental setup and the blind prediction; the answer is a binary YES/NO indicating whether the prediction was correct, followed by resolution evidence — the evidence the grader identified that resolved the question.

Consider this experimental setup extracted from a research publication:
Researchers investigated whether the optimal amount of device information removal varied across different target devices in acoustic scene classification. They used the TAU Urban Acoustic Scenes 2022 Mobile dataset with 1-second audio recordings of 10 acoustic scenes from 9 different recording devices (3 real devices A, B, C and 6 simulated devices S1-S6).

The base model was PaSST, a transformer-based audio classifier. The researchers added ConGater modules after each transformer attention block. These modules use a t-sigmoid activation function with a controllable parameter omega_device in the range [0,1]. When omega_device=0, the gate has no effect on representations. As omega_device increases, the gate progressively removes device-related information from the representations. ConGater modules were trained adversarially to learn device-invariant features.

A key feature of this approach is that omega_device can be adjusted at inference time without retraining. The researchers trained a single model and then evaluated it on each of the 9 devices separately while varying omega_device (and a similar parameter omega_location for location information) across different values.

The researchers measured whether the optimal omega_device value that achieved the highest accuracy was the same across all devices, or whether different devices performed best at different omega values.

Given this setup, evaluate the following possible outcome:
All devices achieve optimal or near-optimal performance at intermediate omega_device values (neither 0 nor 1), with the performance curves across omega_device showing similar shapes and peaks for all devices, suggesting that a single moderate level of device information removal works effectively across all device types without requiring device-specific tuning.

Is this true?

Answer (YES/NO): NO